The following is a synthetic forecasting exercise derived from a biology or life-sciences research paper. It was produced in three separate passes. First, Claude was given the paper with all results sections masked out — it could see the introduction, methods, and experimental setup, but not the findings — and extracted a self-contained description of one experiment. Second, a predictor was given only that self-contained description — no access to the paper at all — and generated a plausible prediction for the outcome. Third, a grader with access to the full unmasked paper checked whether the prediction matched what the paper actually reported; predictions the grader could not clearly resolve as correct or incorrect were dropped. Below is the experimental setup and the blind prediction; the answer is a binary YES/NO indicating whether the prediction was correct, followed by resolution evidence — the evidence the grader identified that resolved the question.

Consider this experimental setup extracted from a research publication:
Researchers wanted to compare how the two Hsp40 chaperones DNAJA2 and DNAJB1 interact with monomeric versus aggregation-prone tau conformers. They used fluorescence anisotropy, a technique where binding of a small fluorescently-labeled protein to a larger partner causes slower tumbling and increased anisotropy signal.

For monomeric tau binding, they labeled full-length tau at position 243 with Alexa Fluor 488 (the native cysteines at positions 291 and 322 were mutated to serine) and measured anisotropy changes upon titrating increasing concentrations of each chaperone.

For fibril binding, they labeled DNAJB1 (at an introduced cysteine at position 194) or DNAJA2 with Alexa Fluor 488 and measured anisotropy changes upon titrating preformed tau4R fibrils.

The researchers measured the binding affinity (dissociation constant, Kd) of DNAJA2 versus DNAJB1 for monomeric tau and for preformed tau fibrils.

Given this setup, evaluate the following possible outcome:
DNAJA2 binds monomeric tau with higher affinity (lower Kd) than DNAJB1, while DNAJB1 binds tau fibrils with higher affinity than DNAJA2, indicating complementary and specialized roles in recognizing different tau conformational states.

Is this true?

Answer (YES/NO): YES